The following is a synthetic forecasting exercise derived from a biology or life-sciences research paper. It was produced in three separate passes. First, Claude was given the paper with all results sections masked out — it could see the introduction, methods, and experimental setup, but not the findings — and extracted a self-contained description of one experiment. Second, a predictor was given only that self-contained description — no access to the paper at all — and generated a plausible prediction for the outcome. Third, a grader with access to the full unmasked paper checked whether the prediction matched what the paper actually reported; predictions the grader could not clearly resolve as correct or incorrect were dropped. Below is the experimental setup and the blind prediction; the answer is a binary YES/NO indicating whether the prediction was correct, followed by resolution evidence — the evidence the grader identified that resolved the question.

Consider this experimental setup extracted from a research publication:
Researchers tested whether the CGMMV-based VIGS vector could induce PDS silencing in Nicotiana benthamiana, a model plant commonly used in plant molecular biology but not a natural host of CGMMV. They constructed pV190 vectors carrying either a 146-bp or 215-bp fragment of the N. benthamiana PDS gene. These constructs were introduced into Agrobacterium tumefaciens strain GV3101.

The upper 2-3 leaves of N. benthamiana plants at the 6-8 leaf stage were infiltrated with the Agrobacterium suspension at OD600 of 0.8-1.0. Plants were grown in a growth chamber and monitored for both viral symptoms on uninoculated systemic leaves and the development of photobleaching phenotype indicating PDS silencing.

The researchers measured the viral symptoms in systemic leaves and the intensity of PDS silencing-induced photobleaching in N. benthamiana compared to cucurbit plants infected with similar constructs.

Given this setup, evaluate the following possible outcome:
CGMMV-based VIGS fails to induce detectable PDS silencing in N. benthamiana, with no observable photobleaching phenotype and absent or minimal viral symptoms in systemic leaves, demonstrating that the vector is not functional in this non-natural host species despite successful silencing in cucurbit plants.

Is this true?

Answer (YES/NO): NO